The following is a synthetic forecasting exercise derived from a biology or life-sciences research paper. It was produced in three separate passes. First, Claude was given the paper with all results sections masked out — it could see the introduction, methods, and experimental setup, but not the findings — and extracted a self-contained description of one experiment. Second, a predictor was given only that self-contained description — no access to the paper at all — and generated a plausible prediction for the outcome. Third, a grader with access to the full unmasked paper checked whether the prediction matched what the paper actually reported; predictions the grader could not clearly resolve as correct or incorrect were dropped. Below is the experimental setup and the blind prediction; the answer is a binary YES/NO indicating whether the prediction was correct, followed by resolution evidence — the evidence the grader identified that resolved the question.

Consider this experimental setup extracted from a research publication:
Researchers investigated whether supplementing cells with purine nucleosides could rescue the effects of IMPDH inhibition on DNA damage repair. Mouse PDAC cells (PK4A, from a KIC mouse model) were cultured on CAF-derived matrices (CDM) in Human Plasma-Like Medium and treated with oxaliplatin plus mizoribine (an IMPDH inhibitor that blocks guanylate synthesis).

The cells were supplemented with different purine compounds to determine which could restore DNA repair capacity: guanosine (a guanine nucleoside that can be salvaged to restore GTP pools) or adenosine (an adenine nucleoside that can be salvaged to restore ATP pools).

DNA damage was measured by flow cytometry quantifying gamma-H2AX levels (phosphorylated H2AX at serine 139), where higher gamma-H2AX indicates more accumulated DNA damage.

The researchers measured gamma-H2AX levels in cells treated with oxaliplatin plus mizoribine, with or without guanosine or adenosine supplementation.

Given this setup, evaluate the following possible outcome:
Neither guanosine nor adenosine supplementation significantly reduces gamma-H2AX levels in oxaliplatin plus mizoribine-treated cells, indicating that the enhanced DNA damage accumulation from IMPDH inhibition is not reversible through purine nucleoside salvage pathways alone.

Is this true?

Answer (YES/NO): NO